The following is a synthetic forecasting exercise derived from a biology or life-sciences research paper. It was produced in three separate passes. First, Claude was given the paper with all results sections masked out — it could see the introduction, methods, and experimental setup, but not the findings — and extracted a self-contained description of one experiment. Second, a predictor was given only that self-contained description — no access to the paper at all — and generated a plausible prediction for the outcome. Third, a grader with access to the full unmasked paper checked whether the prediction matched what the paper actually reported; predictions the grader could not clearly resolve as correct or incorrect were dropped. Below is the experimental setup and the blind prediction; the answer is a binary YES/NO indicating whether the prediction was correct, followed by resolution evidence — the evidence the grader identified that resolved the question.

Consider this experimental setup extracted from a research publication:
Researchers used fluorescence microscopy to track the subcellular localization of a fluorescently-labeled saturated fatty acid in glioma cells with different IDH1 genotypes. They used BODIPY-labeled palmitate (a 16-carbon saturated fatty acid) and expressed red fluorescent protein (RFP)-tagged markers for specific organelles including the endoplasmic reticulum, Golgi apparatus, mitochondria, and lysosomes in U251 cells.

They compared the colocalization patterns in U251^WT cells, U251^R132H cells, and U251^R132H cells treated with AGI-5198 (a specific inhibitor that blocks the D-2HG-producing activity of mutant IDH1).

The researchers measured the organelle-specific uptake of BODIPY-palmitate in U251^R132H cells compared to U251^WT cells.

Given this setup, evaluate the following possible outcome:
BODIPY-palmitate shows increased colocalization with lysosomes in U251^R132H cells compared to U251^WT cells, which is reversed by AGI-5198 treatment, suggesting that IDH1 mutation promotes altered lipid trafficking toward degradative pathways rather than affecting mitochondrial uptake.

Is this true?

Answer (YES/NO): NO